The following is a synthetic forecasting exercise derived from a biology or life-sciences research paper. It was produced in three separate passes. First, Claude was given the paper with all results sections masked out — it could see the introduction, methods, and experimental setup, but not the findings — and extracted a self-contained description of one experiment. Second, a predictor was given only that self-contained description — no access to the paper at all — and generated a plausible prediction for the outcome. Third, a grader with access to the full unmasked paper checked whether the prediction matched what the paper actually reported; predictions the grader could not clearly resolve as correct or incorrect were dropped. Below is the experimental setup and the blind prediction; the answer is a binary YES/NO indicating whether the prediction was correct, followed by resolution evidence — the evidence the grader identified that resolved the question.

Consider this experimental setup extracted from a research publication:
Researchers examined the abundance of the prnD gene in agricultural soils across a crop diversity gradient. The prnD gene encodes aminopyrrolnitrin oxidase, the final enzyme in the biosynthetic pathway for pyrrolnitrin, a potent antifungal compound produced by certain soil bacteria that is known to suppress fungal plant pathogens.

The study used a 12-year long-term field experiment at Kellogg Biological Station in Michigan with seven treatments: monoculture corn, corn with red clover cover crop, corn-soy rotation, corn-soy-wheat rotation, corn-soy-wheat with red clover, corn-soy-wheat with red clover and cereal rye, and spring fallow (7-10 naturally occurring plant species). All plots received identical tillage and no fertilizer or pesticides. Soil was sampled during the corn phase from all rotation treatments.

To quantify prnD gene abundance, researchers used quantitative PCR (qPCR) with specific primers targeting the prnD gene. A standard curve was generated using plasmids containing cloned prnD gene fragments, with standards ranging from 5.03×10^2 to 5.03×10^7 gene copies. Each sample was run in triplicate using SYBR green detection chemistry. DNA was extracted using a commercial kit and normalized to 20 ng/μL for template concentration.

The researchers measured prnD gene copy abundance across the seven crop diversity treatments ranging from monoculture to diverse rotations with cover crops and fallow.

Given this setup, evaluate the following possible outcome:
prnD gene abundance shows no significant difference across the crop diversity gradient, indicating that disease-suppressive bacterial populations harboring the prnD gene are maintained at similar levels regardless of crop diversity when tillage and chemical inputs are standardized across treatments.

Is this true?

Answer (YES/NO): NO